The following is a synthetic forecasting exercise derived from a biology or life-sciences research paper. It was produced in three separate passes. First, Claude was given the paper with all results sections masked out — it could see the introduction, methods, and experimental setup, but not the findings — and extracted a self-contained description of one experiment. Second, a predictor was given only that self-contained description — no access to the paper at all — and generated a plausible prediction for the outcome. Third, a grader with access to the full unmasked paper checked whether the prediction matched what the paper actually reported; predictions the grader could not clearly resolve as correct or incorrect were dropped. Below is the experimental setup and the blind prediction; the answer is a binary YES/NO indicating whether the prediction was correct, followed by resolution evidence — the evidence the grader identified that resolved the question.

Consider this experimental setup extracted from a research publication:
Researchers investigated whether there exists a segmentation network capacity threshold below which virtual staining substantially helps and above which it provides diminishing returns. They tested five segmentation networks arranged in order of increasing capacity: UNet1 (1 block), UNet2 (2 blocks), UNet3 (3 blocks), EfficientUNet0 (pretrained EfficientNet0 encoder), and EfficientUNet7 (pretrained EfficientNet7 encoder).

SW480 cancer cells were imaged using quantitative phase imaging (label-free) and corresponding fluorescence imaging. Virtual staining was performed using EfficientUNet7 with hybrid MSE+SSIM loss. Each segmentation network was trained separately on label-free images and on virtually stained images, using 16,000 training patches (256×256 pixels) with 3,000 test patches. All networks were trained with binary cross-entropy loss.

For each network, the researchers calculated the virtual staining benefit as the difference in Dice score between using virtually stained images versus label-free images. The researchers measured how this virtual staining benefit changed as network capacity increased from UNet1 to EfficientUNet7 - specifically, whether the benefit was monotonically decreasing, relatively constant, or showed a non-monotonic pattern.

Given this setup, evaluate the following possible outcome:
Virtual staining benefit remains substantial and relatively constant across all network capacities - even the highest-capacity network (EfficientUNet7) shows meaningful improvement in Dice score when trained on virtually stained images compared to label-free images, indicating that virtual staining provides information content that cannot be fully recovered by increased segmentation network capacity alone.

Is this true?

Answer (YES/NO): NO